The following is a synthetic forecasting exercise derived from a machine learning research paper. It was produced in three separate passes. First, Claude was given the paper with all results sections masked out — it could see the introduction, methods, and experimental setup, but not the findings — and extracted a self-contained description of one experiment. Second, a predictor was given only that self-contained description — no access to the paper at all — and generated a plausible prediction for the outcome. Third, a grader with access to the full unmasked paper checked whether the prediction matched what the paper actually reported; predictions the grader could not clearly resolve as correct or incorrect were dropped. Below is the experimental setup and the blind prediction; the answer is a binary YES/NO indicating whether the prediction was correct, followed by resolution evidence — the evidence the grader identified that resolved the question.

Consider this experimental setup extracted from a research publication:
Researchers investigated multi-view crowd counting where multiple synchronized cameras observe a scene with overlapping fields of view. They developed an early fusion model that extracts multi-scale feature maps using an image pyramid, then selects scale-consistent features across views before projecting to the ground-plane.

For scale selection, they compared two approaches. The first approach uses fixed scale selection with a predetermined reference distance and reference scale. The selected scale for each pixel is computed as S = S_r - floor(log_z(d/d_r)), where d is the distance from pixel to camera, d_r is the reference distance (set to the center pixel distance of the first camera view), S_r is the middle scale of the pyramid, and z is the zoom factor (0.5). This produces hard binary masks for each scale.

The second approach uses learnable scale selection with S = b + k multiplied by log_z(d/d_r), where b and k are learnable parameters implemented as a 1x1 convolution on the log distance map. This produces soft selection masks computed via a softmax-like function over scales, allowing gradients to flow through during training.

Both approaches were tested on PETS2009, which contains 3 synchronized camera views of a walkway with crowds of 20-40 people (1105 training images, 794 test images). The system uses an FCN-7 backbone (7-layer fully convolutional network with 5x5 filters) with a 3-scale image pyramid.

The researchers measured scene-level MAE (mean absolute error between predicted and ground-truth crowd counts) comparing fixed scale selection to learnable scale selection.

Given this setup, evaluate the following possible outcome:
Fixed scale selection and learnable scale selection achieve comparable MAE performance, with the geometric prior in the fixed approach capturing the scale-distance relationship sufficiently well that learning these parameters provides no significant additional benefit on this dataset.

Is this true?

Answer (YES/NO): NO